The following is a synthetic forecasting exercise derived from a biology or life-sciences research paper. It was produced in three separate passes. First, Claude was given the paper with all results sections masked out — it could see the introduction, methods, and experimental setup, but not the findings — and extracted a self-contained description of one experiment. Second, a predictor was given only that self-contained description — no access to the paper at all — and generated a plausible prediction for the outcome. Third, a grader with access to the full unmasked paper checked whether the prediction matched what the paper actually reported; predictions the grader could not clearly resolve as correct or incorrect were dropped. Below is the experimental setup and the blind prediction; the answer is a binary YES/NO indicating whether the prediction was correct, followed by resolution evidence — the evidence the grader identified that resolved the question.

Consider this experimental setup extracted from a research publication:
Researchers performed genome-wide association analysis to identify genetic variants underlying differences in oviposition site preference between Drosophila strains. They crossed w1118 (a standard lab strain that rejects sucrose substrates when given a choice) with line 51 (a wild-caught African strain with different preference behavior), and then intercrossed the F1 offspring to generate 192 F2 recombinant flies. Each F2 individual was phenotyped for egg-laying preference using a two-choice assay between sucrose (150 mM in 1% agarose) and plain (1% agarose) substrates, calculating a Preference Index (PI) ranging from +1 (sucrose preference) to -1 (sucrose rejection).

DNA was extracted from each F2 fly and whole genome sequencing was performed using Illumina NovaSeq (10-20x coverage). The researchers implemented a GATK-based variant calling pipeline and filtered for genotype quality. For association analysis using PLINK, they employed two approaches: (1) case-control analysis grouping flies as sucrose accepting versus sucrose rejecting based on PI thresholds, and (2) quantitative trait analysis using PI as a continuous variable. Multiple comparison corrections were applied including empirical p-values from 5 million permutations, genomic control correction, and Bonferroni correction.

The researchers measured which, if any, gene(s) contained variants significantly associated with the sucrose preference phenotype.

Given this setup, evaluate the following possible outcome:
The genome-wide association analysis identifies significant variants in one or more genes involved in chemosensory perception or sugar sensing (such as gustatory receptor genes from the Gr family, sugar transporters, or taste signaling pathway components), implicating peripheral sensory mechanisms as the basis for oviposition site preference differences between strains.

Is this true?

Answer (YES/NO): NO